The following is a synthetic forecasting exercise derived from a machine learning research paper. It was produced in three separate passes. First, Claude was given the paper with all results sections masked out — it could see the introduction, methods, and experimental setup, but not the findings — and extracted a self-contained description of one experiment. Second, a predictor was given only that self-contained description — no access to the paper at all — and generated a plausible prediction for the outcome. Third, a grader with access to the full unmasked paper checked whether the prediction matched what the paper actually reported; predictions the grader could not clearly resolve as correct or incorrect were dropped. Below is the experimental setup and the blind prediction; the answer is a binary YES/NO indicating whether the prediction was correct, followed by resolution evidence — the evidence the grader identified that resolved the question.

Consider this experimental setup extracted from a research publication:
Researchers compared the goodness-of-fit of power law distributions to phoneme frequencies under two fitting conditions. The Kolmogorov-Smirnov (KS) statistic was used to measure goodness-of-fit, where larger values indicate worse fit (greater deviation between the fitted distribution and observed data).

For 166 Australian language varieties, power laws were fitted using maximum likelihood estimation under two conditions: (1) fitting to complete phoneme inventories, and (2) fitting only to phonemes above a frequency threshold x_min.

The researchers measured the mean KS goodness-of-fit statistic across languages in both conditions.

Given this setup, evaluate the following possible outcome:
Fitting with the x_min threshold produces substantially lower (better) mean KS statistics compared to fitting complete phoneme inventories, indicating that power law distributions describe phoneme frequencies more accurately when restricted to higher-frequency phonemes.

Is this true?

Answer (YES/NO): YES